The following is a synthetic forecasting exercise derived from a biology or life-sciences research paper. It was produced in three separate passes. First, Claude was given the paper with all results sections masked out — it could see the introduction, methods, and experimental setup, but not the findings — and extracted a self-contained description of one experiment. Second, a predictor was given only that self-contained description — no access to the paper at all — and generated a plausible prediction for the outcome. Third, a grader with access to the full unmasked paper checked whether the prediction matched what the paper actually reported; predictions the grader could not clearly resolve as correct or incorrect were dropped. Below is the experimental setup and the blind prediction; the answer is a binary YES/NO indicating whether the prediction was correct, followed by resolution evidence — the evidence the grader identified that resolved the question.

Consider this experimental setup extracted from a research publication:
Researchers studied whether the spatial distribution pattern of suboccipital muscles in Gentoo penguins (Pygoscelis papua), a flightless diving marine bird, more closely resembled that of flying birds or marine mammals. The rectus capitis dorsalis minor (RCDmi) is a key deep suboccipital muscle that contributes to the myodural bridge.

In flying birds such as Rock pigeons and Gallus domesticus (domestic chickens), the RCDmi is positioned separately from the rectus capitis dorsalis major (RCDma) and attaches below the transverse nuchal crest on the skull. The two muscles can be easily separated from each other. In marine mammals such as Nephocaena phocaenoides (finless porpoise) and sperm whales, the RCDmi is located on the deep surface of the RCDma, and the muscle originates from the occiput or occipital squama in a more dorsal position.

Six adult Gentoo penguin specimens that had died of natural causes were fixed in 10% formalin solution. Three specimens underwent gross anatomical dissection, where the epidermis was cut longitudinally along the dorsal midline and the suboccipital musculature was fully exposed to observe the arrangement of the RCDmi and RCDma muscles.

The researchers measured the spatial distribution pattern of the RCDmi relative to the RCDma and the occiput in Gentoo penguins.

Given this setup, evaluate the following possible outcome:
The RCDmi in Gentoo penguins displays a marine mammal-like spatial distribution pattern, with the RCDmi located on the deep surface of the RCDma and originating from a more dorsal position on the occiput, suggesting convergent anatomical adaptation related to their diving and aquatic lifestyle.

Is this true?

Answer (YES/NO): NO